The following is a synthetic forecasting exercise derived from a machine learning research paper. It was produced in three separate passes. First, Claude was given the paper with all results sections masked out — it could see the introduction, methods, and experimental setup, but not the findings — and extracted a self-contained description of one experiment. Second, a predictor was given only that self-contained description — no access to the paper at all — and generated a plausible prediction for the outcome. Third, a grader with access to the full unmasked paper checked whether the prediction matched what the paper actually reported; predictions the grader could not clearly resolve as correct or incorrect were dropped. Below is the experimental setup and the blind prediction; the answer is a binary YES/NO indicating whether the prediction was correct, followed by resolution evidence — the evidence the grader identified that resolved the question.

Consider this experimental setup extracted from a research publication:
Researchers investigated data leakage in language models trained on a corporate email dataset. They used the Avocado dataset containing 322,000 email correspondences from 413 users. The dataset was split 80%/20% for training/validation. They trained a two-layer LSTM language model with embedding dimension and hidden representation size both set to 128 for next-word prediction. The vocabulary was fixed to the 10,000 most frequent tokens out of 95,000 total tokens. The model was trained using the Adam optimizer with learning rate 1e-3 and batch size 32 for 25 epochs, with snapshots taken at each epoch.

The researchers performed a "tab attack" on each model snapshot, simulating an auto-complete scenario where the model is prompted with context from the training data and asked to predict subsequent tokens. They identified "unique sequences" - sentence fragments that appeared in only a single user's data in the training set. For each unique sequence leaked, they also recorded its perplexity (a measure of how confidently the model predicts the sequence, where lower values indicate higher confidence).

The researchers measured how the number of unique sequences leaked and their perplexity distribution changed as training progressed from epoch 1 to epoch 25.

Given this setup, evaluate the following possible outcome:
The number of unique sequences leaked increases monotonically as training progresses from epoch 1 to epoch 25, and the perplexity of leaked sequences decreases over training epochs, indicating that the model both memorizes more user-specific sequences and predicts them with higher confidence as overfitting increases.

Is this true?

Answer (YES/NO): NO